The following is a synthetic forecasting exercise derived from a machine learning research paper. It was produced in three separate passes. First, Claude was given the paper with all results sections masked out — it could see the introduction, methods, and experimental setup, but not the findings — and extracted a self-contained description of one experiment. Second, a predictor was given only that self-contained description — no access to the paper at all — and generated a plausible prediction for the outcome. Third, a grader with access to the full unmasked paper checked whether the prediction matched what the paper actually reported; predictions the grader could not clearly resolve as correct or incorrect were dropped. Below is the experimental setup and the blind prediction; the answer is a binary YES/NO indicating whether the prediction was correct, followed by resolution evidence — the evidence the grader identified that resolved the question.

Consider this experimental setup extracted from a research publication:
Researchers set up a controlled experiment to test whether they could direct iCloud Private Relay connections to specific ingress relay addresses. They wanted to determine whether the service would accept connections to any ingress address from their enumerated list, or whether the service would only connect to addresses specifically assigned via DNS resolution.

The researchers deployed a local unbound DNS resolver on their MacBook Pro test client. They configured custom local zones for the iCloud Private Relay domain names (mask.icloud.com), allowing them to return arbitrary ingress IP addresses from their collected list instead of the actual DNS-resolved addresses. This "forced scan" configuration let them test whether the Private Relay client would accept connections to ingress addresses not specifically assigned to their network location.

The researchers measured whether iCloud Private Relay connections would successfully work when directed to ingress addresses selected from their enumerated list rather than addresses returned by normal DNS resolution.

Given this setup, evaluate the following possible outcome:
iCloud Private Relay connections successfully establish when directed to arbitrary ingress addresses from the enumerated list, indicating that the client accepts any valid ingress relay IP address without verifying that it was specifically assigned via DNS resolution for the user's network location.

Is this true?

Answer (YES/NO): YES